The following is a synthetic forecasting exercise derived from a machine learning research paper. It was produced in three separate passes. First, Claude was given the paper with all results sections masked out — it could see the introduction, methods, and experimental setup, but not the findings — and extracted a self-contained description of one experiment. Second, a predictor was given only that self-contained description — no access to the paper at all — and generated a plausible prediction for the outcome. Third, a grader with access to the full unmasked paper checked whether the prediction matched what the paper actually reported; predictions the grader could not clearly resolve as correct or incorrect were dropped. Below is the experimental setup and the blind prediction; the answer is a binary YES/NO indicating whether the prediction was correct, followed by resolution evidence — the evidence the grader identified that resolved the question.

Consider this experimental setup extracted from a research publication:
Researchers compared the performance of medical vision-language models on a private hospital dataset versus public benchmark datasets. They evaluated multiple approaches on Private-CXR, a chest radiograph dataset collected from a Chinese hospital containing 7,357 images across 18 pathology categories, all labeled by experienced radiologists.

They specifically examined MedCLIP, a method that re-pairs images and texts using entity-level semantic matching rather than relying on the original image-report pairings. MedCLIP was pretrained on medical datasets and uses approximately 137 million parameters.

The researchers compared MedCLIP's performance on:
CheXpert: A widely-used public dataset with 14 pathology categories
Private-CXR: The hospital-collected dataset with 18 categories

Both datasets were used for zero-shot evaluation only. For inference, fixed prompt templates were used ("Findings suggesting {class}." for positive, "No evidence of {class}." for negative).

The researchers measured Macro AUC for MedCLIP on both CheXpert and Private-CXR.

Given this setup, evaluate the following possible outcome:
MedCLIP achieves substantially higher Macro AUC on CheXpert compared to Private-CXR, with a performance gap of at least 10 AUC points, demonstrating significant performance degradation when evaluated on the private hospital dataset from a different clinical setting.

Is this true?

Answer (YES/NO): YES